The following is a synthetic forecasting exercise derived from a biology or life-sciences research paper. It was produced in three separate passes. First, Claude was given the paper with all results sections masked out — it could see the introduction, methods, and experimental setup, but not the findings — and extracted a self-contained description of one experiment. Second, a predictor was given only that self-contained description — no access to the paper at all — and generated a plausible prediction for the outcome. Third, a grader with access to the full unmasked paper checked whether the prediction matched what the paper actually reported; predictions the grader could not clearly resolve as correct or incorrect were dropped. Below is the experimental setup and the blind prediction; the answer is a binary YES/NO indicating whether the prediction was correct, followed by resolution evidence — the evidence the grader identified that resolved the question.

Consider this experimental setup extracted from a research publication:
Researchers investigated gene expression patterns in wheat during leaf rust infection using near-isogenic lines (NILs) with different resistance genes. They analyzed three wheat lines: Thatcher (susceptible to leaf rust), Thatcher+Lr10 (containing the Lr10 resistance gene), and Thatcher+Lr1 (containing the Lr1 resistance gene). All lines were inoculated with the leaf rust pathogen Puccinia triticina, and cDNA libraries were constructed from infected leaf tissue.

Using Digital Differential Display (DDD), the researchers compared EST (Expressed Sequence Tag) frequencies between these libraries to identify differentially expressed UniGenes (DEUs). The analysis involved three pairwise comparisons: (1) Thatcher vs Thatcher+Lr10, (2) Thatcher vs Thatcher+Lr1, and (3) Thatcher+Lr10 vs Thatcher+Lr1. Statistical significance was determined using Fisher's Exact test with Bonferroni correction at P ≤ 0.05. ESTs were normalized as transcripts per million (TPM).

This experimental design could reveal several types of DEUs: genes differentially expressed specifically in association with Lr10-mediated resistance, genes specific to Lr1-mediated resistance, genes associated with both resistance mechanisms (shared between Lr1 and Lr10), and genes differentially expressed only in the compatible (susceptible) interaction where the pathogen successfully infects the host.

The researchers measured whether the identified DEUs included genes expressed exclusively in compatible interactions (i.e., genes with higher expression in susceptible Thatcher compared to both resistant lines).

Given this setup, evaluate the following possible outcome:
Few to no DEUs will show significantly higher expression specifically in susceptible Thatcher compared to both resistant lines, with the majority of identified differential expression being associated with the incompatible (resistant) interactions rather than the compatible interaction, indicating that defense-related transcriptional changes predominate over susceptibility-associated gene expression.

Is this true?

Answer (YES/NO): NO